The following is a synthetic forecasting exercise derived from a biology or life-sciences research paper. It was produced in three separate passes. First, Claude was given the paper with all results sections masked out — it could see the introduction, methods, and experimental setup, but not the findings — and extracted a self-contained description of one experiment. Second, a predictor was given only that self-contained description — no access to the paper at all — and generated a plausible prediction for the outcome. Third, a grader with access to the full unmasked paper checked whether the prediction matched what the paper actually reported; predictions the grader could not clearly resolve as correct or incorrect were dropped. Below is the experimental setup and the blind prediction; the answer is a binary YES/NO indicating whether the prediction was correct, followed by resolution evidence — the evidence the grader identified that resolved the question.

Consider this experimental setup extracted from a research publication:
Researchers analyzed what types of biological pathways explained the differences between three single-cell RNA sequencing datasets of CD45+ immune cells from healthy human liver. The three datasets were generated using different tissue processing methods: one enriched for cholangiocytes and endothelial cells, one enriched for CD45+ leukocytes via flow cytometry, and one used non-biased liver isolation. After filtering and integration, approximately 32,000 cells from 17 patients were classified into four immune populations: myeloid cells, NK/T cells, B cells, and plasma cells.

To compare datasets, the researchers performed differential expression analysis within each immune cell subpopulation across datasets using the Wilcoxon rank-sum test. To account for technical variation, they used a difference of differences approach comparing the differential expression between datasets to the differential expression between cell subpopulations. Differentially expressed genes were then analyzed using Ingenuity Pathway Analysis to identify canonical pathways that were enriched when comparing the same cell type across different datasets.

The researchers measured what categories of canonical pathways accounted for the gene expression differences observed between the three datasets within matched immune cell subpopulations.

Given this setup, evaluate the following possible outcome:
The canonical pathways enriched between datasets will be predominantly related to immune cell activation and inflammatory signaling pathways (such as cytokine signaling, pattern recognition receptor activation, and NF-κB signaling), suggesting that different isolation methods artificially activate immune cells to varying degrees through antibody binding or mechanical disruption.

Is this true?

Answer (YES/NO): NO